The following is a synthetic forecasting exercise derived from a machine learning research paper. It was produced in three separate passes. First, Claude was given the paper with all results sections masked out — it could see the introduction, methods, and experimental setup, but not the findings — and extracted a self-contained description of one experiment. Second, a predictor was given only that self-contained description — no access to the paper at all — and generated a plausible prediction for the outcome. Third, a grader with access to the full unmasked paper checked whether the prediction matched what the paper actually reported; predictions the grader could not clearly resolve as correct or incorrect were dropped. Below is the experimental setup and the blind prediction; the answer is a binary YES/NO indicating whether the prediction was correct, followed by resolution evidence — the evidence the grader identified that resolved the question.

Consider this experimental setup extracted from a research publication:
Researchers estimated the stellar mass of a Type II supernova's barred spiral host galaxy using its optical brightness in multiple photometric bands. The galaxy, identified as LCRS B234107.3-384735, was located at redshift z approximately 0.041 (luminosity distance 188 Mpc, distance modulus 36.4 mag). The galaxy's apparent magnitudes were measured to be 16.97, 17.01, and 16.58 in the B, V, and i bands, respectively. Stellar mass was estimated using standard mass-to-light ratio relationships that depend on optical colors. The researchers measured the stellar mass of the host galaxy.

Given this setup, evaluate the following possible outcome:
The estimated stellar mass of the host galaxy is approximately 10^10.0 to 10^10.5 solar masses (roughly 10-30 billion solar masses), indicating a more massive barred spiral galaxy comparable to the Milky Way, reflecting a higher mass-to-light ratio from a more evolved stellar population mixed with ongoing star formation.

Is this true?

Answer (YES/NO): NO